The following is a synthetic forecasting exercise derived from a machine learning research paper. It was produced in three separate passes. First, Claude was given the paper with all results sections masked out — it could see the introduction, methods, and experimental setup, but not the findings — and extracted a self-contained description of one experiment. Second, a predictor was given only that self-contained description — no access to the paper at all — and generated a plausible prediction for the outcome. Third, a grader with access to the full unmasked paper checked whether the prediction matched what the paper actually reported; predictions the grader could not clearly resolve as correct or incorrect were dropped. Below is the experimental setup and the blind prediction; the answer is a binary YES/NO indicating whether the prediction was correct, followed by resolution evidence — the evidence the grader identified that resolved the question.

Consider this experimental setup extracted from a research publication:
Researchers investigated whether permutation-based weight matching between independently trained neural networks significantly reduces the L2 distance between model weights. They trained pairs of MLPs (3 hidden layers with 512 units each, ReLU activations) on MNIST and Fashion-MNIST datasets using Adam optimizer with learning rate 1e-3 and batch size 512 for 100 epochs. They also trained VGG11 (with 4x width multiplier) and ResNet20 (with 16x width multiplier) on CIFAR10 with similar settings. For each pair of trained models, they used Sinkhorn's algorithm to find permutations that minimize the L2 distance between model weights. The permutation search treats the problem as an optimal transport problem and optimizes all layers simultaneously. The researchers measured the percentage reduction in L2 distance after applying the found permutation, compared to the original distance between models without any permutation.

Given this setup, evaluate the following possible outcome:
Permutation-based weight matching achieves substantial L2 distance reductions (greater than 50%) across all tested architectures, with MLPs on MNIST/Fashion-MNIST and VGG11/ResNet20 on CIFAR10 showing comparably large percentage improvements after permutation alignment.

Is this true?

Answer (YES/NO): NO